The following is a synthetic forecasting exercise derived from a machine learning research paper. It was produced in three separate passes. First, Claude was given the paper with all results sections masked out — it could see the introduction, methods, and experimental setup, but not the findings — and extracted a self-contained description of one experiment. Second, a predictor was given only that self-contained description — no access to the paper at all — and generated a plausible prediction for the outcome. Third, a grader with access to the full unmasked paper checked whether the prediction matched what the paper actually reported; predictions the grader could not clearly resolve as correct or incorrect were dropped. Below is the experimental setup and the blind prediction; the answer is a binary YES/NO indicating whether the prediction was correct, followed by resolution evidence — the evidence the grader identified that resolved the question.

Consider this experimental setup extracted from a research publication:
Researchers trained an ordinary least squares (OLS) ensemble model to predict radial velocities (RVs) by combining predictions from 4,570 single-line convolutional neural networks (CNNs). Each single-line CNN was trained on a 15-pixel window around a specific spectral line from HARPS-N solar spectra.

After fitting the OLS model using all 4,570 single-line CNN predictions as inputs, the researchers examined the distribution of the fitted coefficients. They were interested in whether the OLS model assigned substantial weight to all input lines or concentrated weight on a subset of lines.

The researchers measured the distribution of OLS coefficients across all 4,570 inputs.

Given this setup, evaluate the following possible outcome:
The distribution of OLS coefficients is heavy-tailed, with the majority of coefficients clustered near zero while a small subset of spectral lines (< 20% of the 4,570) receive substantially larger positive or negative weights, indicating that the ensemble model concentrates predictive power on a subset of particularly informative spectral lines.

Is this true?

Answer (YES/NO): NO